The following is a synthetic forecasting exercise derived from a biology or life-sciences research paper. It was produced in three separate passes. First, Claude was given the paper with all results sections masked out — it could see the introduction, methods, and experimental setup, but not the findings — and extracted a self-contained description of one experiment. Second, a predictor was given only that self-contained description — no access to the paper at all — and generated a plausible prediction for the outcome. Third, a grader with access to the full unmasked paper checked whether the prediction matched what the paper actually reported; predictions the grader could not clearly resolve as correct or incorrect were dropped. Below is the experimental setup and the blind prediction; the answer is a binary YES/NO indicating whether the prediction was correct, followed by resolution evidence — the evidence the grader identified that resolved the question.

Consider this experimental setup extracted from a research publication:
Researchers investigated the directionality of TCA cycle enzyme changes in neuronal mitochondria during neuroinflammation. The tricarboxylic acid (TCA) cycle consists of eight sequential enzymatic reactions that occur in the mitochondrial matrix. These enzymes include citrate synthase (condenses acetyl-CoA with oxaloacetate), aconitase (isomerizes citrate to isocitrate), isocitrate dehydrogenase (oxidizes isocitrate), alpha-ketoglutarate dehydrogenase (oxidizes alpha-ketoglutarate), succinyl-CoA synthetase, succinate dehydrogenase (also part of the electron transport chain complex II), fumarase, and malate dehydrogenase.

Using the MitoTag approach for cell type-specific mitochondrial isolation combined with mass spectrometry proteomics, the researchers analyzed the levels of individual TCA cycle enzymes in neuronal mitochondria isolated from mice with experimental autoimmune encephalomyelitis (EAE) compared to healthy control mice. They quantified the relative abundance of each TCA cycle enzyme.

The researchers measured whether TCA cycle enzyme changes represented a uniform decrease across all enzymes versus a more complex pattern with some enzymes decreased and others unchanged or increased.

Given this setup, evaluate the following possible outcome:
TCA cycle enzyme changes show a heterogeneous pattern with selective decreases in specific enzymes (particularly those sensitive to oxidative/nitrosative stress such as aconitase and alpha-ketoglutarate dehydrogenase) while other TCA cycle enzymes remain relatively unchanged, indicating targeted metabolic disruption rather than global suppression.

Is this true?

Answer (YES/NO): NO